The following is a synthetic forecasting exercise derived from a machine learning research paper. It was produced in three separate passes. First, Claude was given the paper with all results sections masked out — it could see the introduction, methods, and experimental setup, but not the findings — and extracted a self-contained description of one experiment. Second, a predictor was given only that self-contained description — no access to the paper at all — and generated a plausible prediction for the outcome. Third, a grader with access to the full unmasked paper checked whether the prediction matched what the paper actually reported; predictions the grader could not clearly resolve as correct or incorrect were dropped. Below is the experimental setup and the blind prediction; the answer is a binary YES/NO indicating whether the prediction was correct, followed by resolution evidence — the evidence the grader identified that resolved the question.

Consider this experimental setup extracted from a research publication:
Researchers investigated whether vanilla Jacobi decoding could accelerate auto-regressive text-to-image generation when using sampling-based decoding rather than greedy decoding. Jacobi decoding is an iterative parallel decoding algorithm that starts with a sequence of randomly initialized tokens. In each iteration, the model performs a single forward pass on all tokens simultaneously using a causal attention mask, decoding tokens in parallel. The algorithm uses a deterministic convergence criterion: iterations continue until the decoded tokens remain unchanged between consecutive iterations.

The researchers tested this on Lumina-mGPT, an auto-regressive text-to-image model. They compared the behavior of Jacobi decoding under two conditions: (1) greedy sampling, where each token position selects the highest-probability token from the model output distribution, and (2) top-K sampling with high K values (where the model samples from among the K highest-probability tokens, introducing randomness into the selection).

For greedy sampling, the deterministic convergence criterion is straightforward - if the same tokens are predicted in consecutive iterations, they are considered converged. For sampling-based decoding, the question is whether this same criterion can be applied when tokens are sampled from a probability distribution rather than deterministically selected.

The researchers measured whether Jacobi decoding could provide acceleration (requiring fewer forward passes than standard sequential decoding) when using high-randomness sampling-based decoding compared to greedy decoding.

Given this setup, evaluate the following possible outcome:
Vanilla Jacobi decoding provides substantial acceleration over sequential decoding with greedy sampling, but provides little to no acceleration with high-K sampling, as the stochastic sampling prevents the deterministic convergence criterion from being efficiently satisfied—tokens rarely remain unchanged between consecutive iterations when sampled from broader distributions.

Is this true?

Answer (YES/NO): YES